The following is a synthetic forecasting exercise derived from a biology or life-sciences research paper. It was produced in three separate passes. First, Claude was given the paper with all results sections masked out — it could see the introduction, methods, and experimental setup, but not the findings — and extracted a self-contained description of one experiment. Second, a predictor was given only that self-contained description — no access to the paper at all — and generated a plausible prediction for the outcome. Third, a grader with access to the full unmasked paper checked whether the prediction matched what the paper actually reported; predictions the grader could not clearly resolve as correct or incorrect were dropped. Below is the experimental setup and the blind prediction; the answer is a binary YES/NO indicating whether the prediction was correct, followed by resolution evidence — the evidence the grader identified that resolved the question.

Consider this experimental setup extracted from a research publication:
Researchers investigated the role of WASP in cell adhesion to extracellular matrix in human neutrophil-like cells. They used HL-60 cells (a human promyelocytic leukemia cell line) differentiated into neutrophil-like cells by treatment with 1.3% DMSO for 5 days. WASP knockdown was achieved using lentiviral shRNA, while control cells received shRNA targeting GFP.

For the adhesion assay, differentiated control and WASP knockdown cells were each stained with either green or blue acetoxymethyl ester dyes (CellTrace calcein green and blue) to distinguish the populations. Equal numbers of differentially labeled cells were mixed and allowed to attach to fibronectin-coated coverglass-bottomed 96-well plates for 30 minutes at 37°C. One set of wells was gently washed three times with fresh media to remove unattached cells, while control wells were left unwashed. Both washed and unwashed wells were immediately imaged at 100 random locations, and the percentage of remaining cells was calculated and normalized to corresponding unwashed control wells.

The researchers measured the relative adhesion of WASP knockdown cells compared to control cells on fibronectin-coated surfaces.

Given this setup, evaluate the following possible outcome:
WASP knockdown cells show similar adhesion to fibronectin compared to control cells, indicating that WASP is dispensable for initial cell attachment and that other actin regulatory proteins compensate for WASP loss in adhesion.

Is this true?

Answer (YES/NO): YES